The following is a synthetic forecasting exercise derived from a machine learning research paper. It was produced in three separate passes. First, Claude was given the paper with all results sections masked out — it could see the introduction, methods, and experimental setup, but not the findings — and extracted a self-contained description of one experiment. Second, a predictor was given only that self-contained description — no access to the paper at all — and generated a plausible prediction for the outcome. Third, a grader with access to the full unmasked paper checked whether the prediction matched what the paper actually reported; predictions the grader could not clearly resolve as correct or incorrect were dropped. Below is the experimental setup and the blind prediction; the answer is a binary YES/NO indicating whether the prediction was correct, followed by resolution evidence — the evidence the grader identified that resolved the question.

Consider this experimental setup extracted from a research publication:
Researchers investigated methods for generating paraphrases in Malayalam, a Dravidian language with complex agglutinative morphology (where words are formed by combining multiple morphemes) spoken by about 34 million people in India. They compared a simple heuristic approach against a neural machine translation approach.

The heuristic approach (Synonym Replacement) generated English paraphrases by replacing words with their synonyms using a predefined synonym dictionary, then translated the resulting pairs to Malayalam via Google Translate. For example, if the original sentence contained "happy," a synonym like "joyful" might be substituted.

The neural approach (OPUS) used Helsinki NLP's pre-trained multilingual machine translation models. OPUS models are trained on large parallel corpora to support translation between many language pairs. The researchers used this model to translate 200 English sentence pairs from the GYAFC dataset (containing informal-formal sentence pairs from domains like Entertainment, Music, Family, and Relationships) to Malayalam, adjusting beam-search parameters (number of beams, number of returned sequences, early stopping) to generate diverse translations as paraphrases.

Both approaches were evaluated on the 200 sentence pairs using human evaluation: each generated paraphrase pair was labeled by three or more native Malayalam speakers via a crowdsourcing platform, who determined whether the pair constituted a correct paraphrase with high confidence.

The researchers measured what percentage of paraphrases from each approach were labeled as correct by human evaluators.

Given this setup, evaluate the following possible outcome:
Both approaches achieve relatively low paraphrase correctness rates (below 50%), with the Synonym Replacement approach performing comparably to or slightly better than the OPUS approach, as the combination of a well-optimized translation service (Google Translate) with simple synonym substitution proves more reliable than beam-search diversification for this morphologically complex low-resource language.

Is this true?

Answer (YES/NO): NO